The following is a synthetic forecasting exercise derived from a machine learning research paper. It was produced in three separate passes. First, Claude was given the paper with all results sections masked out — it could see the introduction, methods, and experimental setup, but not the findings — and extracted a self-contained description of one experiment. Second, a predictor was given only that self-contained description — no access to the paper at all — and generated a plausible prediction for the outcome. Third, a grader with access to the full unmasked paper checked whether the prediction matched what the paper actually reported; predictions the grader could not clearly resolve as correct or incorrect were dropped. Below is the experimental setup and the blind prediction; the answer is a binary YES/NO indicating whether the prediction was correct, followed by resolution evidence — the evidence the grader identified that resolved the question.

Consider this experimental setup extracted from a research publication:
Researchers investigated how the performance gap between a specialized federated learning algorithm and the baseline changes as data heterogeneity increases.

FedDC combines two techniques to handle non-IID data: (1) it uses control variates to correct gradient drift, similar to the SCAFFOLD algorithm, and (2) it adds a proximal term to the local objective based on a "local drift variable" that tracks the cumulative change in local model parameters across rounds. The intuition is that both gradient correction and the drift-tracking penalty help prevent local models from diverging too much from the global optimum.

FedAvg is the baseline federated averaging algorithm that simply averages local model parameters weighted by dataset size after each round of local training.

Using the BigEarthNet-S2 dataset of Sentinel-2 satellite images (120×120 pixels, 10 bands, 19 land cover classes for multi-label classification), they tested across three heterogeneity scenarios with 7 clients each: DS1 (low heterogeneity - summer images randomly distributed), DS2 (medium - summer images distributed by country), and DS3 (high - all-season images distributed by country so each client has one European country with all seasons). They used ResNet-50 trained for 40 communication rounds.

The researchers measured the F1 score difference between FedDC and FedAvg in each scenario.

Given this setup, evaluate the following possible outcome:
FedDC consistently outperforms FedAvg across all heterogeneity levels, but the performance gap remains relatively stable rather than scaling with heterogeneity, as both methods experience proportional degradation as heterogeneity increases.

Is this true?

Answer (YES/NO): NO